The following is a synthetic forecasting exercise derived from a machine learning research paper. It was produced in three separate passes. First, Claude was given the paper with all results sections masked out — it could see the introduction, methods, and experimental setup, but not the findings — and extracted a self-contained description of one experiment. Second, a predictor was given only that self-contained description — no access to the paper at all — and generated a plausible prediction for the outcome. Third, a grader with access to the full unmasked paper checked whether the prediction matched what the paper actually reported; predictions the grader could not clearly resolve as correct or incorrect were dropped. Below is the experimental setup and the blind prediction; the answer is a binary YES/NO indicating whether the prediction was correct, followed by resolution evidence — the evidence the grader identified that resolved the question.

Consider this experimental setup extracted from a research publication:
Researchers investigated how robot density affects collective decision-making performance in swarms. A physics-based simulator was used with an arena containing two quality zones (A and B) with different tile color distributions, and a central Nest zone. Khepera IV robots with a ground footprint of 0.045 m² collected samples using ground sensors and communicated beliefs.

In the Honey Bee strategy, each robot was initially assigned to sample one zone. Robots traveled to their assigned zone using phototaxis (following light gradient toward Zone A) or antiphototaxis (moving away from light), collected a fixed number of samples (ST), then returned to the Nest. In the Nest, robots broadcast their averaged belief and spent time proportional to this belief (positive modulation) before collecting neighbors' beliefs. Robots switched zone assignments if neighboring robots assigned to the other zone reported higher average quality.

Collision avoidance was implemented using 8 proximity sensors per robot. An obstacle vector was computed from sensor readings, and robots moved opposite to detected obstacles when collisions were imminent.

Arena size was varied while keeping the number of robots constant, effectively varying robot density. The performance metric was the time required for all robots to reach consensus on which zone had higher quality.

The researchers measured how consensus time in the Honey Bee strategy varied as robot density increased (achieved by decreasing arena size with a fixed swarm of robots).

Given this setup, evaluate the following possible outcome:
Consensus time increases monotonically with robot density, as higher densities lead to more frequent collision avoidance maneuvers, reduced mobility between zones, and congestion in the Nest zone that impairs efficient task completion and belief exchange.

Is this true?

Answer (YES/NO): NO